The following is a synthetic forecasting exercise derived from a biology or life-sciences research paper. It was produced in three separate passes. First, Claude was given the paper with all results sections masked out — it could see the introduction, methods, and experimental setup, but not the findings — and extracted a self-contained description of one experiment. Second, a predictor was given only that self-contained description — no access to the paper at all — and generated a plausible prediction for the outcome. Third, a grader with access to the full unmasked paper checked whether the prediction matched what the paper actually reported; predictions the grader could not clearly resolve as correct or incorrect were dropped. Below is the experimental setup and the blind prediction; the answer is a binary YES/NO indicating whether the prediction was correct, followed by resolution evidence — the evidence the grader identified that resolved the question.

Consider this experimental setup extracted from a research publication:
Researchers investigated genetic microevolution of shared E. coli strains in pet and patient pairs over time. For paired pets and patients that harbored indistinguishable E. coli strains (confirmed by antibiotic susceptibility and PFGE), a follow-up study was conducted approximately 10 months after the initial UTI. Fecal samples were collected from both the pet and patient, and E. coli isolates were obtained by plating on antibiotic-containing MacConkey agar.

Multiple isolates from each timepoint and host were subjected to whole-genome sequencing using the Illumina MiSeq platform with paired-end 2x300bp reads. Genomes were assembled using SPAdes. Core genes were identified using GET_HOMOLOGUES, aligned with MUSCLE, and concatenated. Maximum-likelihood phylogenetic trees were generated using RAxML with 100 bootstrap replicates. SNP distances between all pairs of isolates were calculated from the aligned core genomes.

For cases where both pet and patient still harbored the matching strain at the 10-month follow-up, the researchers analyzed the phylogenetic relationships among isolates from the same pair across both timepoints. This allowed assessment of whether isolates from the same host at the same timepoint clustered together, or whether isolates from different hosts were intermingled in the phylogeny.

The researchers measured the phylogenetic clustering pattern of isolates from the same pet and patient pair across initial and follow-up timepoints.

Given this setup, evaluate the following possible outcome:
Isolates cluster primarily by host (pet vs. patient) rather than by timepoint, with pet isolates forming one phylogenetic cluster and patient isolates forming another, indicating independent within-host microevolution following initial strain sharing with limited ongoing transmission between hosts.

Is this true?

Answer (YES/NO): NO